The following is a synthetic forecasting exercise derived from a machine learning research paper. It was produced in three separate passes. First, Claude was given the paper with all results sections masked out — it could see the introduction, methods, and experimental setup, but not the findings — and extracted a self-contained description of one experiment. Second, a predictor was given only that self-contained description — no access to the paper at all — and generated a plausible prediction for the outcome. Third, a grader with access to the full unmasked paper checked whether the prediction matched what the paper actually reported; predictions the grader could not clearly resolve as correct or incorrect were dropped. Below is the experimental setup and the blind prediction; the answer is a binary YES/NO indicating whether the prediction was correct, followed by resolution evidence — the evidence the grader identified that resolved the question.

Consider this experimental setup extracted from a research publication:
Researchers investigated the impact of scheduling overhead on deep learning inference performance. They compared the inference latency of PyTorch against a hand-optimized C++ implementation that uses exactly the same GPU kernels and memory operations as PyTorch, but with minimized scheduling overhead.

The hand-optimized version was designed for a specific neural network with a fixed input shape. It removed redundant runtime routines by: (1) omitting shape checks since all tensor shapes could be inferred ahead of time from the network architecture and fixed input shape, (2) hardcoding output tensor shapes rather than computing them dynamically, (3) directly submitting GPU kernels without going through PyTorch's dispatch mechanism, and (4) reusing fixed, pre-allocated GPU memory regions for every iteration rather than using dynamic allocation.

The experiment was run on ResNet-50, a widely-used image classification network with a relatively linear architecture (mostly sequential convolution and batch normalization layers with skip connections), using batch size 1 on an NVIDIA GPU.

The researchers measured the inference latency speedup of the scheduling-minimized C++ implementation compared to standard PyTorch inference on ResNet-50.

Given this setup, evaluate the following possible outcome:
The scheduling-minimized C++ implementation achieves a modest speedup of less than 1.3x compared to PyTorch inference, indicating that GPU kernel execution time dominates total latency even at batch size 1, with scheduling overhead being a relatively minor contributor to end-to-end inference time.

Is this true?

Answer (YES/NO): NO